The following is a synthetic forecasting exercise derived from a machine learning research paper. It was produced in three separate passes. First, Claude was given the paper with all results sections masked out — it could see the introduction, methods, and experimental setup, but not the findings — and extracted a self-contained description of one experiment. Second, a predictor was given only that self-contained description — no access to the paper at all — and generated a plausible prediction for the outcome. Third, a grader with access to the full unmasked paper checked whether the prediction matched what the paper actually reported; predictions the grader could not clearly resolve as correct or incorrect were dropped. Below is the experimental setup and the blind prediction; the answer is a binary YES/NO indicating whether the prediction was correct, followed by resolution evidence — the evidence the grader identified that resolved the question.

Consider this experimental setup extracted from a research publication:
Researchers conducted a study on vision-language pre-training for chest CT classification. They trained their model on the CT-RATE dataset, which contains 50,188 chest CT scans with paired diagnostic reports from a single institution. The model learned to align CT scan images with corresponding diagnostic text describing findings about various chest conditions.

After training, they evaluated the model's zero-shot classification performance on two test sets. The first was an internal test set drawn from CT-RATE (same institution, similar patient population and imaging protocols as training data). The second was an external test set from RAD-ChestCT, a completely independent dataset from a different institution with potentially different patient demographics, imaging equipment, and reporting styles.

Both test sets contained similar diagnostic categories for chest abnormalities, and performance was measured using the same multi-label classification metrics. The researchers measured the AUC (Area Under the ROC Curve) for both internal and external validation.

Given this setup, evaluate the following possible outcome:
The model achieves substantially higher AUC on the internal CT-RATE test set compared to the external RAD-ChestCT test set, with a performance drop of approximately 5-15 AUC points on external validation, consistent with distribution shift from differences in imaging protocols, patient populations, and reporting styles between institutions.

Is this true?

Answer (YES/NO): YES